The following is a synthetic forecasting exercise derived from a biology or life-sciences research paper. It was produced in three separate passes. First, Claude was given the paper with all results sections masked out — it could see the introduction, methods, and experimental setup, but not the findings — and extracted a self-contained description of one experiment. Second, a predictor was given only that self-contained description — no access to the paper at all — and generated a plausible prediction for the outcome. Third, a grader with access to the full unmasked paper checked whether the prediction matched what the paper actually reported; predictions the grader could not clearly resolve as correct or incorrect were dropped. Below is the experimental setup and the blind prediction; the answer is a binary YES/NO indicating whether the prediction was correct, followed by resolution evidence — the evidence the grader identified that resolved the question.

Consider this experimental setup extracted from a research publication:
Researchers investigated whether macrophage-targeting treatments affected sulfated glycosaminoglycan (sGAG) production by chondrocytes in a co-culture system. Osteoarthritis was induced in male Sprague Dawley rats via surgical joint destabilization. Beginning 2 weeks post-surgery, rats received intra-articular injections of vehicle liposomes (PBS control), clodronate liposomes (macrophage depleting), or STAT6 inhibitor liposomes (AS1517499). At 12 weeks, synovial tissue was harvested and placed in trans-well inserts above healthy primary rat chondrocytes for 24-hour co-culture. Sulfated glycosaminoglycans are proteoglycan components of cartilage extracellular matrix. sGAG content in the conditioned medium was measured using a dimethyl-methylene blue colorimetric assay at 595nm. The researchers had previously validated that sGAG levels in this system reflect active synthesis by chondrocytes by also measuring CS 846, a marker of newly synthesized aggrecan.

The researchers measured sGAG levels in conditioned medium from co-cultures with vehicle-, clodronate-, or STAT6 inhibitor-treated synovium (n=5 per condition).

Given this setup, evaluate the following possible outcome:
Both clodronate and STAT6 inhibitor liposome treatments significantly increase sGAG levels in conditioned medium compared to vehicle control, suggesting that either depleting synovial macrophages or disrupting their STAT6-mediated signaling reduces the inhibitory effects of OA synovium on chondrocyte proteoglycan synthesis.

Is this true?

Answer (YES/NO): NO